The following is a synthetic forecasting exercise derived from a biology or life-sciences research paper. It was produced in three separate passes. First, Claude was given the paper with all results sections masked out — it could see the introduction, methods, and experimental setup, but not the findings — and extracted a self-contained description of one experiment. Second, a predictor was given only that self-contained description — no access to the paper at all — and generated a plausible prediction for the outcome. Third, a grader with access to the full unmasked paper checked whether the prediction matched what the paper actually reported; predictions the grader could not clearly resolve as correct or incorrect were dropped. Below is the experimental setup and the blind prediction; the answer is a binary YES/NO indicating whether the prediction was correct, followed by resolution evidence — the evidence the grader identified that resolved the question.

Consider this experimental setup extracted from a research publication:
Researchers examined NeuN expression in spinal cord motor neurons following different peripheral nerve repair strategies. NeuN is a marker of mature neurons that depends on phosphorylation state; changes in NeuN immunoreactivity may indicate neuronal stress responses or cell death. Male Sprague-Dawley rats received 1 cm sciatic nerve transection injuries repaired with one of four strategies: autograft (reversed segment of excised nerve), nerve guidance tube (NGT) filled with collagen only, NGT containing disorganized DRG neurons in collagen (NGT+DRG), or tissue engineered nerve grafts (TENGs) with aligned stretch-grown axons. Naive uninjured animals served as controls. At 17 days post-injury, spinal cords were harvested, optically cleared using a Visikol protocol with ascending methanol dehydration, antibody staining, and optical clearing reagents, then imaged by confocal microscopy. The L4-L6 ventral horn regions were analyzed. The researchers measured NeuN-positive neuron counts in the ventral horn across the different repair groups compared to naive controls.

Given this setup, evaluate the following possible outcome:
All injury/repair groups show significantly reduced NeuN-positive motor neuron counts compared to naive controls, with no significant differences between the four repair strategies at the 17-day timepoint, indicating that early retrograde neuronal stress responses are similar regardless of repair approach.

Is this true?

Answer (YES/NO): NO